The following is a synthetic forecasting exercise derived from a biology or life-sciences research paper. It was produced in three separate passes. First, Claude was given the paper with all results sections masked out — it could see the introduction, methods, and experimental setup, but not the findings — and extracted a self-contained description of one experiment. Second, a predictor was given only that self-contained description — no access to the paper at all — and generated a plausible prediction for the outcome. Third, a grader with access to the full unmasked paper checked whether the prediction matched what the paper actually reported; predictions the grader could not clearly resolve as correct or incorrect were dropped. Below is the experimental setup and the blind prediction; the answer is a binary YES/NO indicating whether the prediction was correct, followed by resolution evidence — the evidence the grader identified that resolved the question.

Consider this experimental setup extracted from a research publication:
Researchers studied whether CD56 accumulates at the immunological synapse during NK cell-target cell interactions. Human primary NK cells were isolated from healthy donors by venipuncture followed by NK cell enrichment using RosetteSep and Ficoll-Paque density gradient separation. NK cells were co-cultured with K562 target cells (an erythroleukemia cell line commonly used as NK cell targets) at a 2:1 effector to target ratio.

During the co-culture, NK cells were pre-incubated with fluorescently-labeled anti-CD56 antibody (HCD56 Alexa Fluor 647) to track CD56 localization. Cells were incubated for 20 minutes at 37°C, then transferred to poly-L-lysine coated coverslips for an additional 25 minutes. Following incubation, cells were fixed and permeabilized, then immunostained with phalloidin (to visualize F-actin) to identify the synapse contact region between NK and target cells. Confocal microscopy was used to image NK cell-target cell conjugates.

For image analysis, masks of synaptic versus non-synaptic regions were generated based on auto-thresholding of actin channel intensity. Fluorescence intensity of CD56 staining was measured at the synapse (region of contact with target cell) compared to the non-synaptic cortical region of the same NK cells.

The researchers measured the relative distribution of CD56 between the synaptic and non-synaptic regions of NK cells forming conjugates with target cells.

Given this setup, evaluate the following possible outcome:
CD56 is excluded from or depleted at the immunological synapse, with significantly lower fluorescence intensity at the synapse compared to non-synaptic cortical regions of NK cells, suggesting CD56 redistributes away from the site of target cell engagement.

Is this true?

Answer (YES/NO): NO